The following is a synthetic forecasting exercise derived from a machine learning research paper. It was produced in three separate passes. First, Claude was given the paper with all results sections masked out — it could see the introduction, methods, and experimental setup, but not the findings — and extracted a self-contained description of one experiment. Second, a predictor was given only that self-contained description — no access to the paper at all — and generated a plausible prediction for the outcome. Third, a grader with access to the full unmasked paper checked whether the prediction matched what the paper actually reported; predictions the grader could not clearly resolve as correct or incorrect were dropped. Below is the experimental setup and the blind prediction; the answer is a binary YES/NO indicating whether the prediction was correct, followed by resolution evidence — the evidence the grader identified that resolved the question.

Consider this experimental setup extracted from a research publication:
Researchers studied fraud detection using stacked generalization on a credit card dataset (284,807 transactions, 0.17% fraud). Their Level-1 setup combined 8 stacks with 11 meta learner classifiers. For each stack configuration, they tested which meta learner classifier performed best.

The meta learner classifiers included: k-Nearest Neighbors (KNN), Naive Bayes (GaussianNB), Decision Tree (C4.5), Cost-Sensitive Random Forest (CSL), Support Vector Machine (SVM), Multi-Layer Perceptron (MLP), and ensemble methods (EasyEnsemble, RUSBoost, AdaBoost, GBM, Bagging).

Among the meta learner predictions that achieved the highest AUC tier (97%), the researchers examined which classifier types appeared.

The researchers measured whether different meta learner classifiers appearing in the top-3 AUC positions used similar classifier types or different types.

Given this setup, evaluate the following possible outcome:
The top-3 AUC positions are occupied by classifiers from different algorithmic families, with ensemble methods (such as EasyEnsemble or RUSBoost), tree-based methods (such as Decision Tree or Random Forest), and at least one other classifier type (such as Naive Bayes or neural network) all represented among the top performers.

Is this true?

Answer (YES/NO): NO